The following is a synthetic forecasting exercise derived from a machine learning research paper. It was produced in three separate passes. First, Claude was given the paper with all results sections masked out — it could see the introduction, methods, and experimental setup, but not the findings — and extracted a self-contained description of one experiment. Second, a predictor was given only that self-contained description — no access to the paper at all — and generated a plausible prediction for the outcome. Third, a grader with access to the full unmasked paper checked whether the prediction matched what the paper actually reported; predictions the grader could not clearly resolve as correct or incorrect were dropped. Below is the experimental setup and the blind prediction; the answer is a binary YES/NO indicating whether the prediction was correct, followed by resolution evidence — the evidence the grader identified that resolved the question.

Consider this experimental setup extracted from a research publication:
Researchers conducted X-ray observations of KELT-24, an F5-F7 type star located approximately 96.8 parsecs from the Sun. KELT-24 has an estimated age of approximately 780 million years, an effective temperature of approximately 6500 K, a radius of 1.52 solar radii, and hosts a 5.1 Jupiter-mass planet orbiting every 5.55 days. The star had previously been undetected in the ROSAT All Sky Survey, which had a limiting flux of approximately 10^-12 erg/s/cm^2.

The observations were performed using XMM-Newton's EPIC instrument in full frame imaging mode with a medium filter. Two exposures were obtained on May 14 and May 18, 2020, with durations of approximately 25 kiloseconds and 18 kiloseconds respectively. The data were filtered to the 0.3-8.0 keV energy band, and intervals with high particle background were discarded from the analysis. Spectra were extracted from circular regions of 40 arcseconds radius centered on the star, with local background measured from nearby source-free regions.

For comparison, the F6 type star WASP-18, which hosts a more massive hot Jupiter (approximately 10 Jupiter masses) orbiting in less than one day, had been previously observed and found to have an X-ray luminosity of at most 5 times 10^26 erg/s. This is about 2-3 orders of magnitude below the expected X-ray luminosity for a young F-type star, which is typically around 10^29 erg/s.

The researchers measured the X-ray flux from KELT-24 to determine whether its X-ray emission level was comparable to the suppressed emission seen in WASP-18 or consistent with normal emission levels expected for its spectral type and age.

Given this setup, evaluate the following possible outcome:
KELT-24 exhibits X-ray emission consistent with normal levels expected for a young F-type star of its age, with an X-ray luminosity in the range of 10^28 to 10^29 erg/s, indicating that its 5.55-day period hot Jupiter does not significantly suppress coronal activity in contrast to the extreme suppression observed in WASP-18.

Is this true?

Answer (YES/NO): YES